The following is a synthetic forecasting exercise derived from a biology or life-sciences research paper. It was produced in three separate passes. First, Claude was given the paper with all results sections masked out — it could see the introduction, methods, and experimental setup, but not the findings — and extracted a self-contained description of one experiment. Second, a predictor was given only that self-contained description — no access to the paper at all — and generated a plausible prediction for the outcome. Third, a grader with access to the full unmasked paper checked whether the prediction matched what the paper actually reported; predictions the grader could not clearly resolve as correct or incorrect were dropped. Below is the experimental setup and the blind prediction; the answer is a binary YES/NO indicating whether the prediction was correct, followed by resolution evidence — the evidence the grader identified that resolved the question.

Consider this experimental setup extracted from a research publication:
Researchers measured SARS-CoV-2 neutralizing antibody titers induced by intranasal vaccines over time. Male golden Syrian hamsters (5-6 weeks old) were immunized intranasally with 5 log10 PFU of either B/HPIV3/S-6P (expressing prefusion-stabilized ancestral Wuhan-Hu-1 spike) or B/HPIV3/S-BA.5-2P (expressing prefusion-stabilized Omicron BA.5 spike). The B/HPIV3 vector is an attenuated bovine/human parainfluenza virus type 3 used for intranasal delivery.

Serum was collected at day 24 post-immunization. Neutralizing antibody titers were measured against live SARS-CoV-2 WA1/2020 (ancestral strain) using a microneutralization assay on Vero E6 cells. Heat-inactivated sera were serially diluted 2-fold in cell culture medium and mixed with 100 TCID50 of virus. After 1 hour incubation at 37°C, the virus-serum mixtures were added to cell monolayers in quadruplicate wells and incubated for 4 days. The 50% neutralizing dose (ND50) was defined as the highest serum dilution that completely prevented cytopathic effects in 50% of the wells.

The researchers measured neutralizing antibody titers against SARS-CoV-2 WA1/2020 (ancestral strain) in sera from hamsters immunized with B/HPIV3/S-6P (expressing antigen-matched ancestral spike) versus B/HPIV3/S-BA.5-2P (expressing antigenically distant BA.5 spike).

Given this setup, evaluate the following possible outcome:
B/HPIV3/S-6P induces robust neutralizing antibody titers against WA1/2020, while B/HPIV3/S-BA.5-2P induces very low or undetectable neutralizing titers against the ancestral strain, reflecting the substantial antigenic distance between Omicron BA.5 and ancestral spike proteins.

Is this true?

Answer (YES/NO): YES